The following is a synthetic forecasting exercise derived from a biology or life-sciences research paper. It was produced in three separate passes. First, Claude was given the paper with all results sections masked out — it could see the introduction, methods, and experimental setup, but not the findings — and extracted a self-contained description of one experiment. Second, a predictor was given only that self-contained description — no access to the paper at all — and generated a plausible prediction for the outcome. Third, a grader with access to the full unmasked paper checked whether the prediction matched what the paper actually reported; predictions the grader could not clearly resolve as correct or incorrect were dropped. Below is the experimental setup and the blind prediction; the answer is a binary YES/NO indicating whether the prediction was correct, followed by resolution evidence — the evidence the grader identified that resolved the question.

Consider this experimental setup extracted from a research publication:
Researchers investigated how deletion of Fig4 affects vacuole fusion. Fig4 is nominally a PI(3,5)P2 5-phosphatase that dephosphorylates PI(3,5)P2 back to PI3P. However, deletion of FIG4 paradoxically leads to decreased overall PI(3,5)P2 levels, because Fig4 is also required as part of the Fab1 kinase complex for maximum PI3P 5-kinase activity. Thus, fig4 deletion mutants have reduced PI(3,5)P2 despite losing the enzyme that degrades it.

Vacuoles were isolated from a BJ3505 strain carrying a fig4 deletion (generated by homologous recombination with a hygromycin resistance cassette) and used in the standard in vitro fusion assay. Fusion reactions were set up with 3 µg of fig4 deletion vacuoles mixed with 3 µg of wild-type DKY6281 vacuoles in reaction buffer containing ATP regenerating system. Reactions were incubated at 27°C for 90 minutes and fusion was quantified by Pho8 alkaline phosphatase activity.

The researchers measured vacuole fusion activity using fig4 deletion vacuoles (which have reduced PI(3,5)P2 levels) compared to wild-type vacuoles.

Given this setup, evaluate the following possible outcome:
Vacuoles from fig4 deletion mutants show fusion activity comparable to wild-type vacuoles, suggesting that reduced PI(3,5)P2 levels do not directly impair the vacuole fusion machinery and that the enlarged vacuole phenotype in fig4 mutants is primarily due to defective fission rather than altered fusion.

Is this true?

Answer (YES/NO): NO